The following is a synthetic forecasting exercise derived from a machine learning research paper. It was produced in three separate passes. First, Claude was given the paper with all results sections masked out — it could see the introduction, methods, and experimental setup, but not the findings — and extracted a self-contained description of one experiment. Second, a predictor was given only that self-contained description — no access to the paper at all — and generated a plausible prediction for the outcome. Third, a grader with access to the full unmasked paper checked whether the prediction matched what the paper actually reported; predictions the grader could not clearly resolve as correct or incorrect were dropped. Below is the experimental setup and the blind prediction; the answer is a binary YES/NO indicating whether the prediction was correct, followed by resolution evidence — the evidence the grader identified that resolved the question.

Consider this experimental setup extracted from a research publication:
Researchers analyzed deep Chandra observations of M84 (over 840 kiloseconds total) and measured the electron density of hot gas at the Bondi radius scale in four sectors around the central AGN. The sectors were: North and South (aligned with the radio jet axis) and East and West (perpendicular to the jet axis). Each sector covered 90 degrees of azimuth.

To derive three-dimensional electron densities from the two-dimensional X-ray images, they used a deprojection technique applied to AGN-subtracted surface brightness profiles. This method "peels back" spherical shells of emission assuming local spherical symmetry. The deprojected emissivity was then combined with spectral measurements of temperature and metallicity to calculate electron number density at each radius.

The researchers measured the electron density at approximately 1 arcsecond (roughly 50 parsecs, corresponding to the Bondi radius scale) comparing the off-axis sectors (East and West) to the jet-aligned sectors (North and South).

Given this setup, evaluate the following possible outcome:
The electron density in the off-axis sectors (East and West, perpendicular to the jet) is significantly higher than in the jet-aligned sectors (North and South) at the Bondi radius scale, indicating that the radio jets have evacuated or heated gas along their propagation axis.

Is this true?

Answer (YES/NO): YES